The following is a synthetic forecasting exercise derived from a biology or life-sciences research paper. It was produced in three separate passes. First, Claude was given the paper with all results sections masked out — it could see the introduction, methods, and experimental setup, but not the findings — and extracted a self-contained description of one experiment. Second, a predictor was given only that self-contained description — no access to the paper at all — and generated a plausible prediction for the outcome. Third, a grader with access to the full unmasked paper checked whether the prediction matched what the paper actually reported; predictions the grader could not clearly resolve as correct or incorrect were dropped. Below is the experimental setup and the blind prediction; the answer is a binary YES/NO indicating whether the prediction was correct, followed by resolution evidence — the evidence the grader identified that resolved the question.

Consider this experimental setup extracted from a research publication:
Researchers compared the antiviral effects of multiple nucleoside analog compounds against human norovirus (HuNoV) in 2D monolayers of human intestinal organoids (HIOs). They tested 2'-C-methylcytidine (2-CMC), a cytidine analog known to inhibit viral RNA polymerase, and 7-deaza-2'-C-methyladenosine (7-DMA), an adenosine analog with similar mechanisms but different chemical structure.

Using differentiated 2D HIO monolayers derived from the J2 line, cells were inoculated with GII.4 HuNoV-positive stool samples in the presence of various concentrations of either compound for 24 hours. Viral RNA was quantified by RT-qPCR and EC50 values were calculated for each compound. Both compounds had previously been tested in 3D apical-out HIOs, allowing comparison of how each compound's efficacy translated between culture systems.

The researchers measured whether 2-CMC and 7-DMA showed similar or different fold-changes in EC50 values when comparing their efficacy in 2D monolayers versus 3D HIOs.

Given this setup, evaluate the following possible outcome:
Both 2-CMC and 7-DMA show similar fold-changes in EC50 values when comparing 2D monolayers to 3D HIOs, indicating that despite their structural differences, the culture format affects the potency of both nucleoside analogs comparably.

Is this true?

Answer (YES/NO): NO